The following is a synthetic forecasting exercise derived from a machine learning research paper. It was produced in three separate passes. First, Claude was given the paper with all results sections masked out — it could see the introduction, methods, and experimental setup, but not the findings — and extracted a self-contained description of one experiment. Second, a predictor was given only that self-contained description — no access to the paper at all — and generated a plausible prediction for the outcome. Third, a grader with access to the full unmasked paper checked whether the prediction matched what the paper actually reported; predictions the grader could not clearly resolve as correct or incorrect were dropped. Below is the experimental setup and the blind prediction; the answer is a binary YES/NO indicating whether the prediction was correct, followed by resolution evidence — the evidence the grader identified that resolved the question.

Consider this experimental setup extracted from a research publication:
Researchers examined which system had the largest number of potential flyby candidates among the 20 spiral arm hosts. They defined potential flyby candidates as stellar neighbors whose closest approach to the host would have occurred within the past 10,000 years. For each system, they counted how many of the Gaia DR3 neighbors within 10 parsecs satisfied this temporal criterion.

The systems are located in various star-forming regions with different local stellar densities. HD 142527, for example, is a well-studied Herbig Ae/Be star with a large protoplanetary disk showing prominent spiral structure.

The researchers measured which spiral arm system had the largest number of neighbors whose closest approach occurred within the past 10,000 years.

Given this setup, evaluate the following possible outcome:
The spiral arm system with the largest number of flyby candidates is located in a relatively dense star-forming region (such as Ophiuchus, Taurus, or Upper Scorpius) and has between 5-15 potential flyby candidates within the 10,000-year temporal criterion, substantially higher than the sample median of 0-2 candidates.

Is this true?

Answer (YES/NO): NO